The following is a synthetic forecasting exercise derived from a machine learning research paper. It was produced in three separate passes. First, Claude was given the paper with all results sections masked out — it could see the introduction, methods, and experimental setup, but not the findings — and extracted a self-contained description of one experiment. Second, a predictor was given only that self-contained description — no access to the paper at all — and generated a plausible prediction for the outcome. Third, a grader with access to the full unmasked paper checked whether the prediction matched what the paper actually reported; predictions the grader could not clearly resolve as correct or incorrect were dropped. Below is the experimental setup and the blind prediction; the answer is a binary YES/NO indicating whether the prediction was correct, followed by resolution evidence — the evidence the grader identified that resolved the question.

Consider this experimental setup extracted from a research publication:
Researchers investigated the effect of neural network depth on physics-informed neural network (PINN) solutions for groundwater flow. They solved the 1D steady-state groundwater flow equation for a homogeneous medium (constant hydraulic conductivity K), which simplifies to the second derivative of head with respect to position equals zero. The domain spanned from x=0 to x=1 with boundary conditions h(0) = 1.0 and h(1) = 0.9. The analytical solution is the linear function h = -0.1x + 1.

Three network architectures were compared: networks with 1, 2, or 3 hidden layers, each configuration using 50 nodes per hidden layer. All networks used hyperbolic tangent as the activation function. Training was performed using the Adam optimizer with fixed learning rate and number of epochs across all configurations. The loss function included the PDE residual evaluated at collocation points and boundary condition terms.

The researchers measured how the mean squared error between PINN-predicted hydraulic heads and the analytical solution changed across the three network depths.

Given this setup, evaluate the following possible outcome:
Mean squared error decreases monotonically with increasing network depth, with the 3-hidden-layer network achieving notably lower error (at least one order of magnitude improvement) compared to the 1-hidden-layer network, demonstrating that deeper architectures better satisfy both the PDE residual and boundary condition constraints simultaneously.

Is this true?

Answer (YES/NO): NO